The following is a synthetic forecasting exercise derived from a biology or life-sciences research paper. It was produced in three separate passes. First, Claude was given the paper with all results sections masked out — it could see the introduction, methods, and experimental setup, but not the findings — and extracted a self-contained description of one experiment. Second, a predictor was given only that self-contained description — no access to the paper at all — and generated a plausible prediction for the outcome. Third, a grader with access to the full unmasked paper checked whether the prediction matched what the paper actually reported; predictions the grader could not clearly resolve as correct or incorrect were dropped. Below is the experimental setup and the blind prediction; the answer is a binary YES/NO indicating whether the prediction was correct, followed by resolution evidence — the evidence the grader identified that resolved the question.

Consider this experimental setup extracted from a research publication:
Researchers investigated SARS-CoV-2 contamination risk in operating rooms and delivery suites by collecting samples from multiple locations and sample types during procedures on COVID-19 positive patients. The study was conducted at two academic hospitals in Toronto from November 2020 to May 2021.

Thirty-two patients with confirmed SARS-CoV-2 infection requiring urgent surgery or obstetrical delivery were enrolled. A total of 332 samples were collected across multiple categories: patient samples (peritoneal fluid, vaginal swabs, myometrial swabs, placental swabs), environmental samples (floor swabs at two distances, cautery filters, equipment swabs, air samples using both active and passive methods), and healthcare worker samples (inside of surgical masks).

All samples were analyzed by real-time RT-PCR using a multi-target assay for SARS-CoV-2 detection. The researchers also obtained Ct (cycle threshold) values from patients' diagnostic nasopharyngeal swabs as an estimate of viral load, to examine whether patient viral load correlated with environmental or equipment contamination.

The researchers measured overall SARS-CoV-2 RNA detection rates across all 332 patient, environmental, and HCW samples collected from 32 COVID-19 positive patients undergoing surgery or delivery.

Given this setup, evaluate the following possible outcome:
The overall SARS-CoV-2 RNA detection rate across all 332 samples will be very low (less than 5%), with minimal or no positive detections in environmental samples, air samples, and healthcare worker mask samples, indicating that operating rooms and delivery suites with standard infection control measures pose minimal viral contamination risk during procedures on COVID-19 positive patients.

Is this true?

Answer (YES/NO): NO